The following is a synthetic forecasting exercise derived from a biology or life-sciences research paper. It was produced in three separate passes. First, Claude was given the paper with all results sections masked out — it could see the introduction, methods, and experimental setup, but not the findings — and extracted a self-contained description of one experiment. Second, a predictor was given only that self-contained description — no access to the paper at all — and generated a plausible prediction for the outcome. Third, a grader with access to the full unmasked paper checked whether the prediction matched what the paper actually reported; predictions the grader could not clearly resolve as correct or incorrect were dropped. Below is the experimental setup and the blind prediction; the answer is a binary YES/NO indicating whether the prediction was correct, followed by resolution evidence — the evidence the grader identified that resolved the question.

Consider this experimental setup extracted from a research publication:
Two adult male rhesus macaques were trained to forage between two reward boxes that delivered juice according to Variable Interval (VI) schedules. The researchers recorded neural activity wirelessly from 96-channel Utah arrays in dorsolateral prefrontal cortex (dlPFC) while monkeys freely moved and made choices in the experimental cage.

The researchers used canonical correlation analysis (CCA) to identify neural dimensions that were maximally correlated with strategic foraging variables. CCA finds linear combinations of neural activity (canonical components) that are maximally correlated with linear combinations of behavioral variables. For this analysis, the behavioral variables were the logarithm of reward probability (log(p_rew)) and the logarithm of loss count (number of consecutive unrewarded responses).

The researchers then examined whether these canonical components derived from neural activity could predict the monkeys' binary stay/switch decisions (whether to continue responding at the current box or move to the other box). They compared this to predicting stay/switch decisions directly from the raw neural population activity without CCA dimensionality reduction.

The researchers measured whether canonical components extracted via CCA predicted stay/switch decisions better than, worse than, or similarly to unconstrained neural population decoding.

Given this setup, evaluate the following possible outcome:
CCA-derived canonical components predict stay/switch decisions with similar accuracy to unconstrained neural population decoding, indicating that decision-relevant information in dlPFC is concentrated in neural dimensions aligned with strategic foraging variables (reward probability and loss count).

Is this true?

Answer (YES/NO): NO